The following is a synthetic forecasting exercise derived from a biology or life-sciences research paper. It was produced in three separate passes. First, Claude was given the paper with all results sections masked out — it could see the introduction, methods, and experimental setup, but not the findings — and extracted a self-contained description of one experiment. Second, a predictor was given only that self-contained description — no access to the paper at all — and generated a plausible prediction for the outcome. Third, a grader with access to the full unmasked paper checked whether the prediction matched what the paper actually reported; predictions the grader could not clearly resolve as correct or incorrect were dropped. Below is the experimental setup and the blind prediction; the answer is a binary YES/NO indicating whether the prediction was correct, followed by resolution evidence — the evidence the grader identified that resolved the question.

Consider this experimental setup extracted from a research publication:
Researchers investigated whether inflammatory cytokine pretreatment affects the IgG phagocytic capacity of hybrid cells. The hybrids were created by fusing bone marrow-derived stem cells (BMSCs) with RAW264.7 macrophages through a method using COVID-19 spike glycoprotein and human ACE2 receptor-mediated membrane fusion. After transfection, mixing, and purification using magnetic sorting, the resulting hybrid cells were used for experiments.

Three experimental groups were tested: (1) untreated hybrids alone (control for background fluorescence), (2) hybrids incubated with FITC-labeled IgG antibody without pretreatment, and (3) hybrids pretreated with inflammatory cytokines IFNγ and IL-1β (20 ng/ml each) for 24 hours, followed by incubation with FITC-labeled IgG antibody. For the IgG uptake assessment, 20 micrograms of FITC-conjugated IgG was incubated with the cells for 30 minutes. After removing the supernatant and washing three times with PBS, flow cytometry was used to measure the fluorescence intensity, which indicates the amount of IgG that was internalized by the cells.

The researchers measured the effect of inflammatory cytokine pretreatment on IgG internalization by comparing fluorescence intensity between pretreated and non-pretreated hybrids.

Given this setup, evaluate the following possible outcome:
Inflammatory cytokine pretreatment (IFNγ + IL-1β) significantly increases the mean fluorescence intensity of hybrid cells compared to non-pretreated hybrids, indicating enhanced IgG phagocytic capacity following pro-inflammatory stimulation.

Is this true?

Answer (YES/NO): YES